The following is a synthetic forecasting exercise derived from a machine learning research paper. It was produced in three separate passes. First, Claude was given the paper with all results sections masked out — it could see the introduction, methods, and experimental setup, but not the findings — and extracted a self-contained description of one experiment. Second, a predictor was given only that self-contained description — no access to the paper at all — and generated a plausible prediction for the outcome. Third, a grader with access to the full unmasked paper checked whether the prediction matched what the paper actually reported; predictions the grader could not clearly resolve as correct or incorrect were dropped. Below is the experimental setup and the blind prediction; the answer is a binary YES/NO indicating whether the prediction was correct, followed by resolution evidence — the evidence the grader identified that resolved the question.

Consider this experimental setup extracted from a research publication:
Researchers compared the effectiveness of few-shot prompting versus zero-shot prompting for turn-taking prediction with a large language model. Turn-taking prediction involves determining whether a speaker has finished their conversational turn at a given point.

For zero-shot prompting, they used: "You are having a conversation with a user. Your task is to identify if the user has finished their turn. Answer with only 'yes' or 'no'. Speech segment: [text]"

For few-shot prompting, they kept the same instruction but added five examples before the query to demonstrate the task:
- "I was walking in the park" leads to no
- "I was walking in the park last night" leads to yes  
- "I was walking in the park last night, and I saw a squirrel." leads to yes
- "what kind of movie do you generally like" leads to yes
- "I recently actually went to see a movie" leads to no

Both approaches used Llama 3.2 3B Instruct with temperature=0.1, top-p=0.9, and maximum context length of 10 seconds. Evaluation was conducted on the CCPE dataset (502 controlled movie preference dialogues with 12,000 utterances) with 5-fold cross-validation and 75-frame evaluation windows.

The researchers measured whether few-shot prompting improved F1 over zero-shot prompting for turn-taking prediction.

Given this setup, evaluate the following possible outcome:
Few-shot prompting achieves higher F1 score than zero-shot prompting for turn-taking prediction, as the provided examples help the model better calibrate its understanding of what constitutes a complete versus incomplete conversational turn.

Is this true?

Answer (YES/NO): NO